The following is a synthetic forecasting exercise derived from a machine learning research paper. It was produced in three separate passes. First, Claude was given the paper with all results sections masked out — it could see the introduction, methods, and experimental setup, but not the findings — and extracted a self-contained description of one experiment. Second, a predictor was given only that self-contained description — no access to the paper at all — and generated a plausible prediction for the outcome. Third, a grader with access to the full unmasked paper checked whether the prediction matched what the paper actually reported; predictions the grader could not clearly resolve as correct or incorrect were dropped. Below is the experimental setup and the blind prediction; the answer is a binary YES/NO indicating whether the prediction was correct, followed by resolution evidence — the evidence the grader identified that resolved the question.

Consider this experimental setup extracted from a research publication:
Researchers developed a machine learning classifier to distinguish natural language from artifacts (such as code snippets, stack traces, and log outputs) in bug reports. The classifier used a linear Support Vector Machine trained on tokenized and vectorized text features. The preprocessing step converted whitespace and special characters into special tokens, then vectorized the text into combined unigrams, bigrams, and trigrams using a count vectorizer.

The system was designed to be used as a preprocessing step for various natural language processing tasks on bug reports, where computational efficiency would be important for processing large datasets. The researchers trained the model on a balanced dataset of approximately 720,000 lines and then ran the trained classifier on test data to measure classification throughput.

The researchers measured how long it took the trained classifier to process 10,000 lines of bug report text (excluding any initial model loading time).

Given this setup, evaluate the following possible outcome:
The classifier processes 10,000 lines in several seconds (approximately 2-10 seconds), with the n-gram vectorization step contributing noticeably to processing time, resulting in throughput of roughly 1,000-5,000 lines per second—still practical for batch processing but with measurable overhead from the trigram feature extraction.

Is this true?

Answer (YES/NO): NO